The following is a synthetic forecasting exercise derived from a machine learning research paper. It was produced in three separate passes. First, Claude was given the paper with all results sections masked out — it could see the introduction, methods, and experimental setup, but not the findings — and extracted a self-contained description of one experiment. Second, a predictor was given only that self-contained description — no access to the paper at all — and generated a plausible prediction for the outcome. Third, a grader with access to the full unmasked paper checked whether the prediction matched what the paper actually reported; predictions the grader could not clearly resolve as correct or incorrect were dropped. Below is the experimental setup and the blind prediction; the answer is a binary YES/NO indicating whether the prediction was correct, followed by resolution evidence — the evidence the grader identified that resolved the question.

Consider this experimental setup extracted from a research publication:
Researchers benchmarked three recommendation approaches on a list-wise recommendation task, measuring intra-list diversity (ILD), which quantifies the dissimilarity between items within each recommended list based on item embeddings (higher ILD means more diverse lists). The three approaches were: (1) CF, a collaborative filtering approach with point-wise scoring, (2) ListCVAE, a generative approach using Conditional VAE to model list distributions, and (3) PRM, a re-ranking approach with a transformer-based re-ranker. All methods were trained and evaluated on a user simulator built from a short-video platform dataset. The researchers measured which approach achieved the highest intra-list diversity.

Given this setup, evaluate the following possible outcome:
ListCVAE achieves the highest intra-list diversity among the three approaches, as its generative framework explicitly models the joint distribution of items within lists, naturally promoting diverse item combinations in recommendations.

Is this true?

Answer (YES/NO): YES